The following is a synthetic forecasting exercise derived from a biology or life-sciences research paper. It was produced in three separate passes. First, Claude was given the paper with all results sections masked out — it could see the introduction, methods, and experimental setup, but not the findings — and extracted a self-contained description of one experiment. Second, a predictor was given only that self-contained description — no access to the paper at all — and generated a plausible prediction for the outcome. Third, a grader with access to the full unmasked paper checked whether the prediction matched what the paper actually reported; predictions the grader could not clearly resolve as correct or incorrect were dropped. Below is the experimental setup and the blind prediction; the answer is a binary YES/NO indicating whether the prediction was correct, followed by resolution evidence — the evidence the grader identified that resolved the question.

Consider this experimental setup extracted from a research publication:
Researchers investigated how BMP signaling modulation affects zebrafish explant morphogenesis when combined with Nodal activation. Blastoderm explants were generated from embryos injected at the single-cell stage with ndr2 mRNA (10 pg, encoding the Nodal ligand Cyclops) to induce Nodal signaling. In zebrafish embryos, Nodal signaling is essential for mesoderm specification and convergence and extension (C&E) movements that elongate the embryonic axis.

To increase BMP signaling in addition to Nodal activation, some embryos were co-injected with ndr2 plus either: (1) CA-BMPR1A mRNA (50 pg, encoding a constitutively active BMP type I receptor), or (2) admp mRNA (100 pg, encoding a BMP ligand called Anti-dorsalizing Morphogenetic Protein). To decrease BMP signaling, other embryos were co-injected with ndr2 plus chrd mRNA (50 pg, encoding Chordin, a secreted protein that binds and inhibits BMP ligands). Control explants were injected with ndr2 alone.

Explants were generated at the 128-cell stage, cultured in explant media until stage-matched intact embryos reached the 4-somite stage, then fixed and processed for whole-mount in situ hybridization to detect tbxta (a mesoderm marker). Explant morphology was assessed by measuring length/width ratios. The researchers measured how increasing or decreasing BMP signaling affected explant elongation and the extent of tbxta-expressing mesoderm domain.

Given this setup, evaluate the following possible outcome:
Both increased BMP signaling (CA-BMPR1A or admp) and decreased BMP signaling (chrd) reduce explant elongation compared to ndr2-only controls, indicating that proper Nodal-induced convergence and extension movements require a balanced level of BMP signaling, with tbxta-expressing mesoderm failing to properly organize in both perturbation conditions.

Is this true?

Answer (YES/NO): NO